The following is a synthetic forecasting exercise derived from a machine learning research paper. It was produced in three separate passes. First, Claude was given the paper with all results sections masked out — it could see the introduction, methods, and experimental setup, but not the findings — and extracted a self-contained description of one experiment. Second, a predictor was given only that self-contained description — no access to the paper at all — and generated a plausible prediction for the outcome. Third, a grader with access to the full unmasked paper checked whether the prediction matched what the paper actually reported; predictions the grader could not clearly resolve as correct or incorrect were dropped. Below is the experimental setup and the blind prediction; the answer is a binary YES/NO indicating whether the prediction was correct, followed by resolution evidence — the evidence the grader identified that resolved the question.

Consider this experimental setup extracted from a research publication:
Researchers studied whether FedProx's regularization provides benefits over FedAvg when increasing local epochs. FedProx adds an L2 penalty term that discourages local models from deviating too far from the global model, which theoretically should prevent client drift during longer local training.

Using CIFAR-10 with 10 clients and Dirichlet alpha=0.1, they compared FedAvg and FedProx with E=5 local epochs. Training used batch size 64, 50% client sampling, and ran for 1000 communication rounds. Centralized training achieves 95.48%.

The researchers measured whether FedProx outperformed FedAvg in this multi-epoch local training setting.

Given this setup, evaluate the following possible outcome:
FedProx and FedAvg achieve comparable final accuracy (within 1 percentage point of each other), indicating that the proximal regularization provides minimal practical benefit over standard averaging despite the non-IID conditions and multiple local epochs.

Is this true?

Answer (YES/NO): NO